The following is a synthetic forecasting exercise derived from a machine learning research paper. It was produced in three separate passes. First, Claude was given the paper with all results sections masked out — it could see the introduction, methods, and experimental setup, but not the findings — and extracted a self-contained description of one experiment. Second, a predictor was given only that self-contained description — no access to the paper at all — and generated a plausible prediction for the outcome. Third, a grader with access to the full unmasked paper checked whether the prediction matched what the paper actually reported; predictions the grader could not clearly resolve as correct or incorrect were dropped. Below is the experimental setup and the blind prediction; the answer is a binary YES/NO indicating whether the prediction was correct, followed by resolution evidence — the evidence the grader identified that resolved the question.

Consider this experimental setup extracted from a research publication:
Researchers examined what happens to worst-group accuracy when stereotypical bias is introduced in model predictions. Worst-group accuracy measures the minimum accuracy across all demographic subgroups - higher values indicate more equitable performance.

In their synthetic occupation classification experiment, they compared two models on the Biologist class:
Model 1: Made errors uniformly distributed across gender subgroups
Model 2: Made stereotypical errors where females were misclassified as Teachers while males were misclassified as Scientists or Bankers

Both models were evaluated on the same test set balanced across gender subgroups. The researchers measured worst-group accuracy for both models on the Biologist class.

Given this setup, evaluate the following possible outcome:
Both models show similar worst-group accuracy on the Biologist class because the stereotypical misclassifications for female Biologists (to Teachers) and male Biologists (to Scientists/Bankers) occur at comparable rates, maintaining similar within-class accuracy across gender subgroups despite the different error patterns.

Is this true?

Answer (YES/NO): NO